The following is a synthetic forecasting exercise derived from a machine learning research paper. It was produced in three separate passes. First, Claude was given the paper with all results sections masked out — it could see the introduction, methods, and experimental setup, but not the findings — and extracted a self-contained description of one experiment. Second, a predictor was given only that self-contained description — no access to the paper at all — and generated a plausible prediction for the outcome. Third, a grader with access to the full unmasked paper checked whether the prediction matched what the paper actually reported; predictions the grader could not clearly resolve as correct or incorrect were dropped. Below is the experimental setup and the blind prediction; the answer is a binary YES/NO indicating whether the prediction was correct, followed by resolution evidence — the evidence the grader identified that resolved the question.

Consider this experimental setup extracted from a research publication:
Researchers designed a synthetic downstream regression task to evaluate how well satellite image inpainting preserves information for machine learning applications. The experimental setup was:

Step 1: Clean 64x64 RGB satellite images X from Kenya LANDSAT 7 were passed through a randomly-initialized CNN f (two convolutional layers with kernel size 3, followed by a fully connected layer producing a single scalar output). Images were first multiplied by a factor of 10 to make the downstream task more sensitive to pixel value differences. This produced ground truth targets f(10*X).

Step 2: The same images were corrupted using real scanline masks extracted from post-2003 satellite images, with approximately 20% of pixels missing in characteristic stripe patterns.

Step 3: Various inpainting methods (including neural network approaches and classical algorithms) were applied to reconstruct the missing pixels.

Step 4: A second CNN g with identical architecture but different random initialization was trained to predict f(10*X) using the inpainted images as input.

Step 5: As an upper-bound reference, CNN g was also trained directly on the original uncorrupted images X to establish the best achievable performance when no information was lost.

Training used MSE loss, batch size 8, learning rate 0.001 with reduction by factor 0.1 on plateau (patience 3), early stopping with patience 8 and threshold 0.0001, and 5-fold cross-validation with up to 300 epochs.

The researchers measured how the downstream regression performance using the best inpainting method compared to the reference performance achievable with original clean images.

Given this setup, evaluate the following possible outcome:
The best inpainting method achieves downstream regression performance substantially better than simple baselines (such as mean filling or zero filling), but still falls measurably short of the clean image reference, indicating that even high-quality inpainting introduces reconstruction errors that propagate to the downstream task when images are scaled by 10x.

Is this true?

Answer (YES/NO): NO